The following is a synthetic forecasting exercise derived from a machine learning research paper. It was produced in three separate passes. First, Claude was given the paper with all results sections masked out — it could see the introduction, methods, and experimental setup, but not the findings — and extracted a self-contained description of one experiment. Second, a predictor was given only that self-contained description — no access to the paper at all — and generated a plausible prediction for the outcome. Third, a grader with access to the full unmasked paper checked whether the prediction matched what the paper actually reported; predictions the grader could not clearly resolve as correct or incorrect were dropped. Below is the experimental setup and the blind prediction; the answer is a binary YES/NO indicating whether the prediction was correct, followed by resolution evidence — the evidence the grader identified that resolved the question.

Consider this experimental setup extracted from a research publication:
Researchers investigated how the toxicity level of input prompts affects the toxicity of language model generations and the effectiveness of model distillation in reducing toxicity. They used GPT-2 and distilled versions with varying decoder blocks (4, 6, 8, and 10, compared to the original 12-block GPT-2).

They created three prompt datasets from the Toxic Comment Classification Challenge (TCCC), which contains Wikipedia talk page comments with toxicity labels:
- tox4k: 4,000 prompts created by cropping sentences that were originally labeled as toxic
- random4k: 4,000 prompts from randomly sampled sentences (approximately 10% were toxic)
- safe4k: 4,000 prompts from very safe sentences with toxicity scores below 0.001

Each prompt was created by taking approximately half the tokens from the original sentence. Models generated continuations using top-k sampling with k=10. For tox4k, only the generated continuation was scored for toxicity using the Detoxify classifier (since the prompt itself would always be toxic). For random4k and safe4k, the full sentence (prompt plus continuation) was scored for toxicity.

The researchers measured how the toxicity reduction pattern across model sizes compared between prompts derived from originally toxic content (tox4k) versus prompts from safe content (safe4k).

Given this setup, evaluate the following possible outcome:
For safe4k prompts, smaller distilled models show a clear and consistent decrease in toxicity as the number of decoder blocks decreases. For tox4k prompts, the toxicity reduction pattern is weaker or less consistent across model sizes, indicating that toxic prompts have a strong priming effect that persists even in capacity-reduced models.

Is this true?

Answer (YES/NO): NO